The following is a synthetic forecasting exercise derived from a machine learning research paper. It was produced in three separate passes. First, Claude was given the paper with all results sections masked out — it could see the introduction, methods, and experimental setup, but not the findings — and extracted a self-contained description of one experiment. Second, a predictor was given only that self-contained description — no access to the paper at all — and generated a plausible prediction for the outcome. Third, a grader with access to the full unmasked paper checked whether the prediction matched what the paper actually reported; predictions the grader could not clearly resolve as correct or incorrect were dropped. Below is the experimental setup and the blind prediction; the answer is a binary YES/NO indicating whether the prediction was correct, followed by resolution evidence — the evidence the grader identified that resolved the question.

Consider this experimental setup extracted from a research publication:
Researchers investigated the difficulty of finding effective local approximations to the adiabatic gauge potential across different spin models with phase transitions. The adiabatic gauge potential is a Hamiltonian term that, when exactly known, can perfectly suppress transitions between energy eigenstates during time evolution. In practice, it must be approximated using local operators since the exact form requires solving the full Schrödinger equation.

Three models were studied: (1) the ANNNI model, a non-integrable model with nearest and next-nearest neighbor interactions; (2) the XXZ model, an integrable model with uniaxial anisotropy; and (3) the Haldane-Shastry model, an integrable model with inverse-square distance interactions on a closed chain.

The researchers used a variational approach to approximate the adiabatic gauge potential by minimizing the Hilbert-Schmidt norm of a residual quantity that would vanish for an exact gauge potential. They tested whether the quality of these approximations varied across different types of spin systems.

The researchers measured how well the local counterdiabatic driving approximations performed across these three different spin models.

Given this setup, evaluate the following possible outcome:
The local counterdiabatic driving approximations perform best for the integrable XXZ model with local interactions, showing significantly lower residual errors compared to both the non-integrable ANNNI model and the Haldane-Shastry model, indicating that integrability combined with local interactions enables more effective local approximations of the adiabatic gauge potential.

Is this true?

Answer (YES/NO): NO